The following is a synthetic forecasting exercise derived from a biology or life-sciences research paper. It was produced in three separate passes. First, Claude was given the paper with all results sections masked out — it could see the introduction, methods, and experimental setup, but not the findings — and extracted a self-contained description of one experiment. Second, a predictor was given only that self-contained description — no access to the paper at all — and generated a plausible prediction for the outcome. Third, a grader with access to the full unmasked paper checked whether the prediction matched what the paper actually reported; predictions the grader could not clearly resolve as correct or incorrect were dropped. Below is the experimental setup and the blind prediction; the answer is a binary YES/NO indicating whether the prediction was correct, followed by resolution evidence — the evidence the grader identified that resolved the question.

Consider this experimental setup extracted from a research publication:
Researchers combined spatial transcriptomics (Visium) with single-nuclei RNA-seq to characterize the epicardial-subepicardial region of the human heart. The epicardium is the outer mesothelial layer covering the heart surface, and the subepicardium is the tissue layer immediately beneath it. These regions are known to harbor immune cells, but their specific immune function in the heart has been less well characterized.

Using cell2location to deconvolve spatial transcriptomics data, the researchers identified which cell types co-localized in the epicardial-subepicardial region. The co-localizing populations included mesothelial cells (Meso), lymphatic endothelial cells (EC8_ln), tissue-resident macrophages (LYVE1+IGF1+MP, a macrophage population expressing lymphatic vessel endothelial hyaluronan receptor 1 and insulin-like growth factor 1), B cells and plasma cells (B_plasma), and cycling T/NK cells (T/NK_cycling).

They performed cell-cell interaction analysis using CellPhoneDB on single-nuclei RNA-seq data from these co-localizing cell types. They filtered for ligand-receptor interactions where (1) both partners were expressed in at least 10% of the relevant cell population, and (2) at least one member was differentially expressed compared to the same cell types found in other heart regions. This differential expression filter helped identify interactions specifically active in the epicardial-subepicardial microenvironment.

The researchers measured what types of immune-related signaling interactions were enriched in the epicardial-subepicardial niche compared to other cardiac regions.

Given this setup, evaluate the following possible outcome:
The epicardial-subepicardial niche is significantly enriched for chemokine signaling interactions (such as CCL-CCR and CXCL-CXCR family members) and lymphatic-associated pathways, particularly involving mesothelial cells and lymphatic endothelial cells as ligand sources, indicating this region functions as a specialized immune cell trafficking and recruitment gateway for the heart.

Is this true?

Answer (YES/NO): NO